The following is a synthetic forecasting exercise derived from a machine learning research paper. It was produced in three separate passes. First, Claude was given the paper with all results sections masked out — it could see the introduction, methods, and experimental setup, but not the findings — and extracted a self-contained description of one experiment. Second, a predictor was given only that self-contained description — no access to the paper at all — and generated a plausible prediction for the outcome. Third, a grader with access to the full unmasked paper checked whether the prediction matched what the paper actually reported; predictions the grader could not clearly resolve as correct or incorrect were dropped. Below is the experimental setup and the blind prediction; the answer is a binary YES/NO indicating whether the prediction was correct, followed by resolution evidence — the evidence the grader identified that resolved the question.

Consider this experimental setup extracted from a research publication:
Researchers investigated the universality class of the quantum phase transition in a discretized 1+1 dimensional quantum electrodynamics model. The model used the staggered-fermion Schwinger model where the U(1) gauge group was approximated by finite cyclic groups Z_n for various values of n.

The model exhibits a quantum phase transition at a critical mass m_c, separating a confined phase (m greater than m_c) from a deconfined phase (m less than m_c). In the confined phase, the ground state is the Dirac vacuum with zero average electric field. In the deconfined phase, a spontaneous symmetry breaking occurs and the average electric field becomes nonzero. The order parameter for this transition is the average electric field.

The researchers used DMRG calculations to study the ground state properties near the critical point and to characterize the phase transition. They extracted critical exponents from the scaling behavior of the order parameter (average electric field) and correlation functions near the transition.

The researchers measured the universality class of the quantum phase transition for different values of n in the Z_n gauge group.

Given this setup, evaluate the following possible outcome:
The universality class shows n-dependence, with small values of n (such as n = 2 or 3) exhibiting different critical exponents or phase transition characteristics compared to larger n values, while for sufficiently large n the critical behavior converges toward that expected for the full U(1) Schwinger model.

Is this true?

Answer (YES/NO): NO